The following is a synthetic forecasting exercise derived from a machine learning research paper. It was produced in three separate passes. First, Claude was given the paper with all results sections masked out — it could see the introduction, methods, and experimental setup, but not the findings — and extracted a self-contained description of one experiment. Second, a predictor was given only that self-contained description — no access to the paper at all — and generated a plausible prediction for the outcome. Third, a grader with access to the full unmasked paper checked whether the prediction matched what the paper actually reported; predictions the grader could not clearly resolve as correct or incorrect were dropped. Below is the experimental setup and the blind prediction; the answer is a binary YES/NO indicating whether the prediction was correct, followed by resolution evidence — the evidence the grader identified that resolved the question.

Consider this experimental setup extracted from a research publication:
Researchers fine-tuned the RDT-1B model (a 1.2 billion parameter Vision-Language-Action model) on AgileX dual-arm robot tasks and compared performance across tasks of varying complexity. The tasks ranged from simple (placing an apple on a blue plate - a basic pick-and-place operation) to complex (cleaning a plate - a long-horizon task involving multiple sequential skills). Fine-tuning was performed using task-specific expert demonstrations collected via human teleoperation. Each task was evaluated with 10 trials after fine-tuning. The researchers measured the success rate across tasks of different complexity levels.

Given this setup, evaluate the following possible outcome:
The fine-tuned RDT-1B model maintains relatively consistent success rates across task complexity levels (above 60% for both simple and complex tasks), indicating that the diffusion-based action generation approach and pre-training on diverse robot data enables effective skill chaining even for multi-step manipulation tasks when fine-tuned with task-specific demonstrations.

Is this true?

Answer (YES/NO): NO